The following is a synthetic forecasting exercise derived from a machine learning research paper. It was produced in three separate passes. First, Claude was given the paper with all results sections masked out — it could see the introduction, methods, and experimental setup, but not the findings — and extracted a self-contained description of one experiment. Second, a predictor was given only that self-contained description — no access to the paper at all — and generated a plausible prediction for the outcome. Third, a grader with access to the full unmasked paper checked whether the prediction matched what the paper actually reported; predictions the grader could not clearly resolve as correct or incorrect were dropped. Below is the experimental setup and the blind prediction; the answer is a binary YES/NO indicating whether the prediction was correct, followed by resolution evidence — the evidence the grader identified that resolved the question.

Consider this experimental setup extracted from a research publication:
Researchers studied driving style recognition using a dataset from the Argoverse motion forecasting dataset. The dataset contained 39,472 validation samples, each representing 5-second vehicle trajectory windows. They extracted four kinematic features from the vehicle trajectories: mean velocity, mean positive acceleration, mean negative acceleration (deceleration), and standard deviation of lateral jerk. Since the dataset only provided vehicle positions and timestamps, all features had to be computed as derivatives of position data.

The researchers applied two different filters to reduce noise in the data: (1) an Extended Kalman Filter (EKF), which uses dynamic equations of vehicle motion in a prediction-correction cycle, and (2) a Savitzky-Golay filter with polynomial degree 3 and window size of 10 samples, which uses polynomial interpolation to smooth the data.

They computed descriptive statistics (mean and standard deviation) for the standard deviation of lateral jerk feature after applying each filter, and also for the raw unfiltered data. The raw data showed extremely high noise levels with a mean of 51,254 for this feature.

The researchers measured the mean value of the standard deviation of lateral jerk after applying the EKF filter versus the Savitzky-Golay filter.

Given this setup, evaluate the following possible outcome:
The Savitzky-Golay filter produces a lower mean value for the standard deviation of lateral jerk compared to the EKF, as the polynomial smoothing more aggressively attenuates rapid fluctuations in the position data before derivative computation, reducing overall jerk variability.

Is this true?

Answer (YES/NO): YES